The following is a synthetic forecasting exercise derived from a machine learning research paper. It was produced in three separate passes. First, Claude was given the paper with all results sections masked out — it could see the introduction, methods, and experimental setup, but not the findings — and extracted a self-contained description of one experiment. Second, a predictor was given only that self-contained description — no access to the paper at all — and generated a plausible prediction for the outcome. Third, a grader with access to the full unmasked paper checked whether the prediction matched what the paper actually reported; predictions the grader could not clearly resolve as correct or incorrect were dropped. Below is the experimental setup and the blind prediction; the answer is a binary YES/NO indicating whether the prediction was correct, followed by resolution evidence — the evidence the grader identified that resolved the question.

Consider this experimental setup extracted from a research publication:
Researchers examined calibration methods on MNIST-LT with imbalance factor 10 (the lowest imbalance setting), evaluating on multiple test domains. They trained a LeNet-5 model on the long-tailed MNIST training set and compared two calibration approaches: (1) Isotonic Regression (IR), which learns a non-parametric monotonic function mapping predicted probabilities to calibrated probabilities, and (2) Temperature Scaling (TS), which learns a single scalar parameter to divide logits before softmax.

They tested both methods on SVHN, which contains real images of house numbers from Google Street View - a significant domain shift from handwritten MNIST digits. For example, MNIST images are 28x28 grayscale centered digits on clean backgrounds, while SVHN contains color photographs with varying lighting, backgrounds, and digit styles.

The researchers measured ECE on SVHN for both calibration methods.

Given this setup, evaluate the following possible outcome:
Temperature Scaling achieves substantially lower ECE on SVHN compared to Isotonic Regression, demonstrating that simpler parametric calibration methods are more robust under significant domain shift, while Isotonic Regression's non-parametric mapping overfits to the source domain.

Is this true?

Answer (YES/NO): NO